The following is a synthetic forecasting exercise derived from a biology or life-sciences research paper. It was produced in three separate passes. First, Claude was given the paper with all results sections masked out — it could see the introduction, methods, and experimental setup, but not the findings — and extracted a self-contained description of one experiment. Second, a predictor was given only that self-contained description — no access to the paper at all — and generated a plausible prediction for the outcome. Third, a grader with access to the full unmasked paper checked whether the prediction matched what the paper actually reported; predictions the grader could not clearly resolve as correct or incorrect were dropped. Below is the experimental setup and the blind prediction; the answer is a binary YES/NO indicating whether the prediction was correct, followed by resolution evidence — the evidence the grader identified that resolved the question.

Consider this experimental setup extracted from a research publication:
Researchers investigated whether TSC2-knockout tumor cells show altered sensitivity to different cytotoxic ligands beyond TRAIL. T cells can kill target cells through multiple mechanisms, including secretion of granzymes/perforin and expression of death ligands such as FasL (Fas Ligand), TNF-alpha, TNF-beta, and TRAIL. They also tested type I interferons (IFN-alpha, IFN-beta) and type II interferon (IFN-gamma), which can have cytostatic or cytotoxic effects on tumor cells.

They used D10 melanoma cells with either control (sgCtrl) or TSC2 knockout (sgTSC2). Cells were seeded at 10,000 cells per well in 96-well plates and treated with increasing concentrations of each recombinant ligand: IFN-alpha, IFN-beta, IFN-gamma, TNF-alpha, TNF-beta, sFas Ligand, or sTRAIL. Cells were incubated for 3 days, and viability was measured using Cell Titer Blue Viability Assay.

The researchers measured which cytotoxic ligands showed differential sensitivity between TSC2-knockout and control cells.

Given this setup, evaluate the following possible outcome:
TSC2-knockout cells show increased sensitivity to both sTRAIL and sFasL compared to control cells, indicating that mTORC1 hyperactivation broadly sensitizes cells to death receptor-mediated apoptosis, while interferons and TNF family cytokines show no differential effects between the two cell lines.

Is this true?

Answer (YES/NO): NO